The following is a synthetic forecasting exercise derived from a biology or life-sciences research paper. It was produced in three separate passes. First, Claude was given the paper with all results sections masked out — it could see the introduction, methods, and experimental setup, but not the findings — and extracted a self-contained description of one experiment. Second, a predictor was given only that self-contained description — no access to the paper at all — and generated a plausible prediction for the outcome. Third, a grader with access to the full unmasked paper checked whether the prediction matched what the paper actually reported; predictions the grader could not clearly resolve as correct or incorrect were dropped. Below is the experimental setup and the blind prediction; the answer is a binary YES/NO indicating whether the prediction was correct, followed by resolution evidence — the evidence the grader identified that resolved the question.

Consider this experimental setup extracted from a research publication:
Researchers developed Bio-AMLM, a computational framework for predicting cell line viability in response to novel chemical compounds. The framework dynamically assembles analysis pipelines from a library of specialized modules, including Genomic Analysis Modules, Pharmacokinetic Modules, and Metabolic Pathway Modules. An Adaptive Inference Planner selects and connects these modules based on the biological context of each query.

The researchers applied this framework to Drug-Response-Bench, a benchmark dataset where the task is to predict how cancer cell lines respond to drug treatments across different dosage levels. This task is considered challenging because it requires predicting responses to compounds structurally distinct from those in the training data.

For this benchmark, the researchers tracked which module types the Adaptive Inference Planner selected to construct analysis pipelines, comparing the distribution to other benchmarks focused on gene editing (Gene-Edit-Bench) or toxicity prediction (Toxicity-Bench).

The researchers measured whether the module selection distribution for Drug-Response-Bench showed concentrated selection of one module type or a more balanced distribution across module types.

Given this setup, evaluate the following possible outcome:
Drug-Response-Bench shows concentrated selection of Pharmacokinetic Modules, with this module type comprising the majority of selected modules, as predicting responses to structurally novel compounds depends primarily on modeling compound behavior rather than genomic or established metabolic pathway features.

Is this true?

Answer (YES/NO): NO